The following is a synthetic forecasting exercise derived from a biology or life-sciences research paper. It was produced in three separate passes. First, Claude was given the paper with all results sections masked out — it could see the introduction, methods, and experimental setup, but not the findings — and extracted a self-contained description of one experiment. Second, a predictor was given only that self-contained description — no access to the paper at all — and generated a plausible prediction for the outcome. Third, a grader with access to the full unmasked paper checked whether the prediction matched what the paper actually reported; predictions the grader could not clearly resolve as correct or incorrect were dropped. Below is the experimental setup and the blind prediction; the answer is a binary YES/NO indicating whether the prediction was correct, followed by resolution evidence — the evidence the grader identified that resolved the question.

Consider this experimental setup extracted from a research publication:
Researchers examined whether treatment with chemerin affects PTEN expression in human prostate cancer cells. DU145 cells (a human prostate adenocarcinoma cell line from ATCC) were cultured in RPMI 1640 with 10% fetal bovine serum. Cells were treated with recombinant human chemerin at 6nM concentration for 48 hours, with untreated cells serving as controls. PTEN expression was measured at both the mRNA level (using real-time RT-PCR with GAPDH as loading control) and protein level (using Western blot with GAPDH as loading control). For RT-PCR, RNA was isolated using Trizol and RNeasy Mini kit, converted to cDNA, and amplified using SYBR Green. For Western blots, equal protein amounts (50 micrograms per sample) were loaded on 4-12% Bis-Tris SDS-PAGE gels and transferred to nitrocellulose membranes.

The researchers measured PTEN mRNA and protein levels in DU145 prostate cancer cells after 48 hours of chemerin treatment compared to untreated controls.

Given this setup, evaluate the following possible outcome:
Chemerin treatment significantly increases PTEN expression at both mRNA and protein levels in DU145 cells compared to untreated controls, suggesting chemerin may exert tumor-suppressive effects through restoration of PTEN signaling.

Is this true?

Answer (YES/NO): YES